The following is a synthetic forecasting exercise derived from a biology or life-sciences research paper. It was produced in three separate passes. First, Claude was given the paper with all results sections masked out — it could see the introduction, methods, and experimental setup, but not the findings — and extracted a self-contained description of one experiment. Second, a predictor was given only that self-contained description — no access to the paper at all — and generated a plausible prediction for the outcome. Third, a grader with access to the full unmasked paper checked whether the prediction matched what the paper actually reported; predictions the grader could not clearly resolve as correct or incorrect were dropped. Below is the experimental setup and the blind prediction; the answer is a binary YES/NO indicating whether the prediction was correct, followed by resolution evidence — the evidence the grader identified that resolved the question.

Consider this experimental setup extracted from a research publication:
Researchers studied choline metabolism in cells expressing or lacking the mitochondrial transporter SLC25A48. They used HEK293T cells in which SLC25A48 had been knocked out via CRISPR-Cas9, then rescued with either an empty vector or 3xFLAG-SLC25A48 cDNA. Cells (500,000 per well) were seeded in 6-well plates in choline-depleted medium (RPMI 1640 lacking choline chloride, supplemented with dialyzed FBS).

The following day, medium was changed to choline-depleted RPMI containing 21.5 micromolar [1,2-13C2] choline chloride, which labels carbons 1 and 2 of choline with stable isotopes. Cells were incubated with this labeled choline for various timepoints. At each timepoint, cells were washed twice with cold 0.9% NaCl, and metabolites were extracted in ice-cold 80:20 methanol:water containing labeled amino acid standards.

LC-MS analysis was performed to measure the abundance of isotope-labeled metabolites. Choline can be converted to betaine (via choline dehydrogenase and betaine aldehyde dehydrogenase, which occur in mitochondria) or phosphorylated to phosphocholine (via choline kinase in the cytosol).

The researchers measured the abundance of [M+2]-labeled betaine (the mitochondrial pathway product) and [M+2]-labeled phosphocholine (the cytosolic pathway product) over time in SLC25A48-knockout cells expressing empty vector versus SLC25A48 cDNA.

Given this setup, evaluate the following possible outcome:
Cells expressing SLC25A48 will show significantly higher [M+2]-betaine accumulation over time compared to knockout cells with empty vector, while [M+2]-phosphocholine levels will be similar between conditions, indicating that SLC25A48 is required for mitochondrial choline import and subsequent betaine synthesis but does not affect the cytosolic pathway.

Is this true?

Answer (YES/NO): YES